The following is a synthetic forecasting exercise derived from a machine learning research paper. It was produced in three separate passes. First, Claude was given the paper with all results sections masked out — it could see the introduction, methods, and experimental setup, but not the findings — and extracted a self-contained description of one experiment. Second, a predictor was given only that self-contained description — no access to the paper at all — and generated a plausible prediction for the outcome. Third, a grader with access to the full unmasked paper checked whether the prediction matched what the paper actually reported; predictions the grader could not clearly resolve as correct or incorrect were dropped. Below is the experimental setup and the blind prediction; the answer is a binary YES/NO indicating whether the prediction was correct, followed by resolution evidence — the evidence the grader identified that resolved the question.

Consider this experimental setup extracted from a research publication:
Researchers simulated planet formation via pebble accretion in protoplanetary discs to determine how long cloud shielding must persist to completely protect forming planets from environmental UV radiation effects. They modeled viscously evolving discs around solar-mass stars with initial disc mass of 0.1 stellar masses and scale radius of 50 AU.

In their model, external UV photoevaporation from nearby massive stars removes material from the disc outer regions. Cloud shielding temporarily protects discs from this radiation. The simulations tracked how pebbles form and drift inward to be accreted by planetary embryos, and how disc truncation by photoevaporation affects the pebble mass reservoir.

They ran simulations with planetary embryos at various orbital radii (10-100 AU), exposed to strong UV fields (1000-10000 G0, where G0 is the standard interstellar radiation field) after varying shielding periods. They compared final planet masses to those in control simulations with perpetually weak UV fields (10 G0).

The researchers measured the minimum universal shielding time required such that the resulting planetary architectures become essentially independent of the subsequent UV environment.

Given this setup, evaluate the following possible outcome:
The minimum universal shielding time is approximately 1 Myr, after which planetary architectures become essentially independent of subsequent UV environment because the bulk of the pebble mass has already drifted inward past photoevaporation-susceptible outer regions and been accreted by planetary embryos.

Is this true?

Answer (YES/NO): NO